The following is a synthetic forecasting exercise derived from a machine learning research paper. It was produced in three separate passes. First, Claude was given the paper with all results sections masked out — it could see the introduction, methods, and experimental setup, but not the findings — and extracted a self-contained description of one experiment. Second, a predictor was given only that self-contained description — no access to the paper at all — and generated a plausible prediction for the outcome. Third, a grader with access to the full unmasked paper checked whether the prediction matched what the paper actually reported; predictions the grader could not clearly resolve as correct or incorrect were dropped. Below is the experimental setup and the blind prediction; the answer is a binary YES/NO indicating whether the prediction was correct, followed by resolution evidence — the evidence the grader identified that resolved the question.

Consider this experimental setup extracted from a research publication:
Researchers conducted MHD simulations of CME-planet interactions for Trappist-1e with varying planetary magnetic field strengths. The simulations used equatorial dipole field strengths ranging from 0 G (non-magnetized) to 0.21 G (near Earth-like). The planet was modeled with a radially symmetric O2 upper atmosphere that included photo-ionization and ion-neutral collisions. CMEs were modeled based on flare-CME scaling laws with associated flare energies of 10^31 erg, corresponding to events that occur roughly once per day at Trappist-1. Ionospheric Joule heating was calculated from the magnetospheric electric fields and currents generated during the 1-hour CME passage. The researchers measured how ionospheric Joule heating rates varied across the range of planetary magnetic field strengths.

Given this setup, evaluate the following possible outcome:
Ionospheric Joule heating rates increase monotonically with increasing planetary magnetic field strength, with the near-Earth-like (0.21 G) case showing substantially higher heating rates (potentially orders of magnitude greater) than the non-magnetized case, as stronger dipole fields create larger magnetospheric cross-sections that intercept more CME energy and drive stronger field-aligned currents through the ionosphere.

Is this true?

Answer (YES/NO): NO